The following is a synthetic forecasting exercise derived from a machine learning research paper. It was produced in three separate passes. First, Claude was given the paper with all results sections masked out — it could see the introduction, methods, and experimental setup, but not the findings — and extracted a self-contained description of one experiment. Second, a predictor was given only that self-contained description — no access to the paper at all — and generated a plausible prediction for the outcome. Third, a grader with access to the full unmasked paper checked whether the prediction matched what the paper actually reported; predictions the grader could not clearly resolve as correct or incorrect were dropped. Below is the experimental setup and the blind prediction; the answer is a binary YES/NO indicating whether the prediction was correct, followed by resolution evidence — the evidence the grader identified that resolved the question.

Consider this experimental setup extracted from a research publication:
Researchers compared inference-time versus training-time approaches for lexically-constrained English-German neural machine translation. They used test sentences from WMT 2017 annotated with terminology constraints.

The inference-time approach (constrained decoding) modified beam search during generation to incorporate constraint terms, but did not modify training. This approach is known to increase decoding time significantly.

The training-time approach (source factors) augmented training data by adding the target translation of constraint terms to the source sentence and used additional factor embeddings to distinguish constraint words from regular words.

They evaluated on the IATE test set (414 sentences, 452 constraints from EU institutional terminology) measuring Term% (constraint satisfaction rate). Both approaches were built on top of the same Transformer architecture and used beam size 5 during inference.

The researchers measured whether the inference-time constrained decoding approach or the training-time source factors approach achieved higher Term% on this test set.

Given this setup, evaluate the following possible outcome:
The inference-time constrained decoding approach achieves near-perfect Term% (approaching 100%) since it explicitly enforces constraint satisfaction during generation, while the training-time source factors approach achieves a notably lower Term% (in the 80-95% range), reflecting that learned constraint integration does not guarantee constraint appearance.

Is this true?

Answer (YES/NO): NO